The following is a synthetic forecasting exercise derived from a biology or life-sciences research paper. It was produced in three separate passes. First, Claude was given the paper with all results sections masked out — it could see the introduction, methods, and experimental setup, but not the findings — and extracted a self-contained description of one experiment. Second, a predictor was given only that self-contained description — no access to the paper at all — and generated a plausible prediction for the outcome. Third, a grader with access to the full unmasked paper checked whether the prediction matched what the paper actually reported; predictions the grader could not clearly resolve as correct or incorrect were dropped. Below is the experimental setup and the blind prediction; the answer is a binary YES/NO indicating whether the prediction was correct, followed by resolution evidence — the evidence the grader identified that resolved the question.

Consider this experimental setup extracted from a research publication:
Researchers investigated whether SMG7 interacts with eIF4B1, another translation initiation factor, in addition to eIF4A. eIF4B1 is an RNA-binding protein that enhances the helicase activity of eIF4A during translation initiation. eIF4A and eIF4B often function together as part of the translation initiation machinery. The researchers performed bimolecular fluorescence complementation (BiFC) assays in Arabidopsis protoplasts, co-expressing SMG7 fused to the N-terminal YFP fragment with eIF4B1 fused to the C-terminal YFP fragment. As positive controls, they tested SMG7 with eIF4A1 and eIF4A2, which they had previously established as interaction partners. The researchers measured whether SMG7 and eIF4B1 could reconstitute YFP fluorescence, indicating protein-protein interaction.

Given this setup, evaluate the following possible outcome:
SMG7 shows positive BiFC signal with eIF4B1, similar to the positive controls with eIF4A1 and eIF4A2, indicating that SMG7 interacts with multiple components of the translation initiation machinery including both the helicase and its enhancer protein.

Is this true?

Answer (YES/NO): NO